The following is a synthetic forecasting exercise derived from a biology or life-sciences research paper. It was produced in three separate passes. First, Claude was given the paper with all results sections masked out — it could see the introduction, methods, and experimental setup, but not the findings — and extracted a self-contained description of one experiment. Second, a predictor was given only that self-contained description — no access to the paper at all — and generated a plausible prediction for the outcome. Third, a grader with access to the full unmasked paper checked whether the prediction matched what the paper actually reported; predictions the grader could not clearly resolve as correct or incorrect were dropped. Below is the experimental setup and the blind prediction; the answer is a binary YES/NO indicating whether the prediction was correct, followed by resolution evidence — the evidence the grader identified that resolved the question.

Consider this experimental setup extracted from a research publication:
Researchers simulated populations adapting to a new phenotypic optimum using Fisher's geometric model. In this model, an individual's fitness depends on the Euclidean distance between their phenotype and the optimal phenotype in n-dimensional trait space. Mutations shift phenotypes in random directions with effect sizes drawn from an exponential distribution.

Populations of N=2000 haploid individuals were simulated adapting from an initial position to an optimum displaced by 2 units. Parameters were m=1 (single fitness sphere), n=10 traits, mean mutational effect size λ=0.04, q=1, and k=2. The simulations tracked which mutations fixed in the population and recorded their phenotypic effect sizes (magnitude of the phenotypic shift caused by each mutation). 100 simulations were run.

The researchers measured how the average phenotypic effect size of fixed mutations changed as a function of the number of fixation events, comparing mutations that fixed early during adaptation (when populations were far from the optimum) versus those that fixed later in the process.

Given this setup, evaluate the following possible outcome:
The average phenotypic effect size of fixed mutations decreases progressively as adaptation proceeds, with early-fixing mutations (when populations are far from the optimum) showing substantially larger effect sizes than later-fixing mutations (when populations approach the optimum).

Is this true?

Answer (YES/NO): YES